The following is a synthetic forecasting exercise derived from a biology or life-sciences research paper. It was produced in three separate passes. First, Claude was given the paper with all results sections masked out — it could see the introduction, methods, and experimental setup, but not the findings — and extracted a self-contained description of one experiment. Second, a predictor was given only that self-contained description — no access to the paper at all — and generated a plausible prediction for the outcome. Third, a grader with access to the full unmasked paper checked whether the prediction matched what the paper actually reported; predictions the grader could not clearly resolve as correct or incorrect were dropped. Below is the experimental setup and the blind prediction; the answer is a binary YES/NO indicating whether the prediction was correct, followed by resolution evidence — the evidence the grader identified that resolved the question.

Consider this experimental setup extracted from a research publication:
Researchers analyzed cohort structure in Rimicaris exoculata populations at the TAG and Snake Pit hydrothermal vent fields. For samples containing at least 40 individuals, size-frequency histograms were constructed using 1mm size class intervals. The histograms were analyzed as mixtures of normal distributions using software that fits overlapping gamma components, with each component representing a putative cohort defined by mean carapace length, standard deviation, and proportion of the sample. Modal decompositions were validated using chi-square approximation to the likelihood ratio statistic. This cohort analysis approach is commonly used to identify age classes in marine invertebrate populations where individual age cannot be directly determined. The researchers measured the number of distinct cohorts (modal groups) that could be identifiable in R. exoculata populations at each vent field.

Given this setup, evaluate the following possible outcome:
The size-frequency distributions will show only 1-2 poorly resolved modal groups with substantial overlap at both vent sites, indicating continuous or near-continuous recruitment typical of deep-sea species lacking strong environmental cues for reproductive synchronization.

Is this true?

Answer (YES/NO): NO